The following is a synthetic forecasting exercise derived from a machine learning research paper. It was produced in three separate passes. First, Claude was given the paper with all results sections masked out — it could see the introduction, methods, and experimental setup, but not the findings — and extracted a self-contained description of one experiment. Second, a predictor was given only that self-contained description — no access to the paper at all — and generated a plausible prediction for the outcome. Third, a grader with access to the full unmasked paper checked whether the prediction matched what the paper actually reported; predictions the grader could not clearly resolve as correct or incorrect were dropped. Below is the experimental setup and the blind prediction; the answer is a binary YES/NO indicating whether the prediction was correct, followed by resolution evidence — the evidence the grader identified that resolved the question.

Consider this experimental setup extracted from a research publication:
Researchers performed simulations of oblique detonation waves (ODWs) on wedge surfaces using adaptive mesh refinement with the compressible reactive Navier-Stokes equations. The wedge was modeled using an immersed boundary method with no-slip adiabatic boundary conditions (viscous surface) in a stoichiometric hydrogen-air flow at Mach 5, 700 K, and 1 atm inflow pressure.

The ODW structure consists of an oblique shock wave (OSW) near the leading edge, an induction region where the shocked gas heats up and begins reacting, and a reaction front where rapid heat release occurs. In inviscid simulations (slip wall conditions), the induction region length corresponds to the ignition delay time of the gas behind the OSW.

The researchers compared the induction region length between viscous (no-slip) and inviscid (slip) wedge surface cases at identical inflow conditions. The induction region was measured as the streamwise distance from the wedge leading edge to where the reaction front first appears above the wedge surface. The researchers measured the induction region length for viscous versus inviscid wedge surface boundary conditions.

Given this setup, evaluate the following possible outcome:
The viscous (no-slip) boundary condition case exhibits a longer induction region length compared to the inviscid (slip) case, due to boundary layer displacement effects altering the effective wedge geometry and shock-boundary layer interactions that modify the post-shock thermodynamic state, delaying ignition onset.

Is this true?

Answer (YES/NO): NO